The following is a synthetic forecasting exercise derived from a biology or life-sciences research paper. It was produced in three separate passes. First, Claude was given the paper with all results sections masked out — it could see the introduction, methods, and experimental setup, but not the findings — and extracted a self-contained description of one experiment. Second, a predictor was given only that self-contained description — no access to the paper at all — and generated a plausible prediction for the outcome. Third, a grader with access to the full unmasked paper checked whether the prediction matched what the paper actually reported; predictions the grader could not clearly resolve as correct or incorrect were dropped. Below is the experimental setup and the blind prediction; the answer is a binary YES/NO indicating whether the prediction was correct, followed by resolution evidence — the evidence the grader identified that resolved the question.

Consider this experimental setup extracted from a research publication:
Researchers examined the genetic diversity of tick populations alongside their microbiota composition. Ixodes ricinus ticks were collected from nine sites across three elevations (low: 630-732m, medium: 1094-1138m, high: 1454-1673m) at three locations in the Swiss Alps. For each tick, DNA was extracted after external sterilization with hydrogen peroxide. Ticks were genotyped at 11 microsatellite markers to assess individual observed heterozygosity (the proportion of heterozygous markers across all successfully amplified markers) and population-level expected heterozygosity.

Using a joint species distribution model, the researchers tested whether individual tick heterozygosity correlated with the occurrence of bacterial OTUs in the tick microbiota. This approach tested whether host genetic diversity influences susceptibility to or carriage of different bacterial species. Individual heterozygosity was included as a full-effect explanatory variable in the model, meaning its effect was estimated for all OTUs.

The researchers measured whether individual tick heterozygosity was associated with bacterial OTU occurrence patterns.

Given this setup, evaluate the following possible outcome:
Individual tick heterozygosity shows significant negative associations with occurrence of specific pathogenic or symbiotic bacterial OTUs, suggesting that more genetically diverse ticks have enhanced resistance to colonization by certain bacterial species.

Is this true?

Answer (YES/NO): NO